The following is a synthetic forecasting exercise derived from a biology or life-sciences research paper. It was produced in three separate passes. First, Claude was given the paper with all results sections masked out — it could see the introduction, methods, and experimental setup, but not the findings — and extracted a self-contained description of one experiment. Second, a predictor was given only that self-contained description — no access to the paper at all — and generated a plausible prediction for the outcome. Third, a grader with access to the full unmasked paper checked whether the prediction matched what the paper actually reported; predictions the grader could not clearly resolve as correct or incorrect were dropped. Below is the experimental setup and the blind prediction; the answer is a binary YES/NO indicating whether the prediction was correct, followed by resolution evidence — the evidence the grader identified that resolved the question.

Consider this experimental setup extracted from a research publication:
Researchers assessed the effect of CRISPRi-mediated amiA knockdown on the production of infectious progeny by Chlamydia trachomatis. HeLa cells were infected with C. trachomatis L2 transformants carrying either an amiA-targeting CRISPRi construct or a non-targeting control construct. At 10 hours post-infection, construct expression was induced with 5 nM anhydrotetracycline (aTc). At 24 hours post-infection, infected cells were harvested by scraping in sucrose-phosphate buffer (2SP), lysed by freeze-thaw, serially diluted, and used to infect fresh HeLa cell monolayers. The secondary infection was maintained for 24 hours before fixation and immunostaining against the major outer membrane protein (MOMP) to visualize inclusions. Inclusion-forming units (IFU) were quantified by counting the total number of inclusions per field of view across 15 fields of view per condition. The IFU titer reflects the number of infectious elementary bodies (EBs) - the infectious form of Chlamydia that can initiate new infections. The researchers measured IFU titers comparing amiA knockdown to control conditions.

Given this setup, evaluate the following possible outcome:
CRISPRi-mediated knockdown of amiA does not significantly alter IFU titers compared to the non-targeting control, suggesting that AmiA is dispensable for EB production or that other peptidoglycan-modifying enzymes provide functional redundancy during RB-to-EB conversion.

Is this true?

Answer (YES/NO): NO